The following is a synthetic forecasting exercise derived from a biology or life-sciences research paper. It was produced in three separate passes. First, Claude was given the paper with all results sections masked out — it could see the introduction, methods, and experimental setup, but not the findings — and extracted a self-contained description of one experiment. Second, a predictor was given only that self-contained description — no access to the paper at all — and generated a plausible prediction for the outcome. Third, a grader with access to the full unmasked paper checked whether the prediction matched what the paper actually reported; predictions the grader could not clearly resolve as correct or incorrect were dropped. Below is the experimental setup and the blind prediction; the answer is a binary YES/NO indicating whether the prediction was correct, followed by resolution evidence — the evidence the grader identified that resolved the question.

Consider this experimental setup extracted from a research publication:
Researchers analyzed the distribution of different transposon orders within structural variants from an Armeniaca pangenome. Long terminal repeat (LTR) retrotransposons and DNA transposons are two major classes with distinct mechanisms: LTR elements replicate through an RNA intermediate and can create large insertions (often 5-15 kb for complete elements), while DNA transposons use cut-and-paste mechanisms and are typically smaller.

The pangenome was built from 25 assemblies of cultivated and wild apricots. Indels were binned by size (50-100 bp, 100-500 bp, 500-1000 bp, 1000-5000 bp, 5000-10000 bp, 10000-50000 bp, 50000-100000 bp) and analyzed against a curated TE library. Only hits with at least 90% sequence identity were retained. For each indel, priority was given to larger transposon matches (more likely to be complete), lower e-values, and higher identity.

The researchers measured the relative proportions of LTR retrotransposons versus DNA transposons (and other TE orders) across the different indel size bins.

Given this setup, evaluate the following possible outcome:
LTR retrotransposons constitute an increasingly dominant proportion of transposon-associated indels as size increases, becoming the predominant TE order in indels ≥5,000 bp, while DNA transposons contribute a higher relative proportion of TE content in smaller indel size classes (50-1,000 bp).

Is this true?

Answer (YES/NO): NO